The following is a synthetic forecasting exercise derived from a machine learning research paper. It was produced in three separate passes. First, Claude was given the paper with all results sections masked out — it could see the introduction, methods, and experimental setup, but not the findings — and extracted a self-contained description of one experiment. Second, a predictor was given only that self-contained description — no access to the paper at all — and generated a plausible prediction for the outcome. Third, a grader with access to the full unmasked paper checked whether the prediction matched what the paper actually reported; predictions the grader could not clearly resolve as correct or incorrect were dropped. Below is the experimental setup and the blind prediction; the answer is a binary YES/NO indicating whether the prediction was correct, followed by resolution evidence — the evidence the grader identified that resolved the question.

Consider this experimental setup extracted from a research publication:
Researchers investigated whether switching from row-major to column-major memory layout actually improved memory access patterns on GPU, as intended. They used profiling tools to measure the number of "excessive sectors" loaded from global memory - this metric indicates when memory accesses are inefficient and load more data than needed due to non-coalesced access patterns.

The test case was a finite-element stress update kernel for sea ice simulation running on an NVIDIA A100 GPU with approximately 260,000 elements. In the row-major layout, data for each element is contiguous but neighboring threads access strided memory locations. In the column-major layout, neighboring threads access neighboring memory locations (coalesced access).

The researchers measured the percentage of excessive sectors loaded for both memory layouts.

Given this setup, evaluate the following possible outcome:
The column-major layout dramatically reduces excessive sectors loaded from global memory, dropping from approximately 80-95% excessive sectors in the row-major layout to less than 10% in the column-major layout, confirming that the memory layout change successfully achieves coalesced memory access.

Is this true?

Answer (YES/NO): NO